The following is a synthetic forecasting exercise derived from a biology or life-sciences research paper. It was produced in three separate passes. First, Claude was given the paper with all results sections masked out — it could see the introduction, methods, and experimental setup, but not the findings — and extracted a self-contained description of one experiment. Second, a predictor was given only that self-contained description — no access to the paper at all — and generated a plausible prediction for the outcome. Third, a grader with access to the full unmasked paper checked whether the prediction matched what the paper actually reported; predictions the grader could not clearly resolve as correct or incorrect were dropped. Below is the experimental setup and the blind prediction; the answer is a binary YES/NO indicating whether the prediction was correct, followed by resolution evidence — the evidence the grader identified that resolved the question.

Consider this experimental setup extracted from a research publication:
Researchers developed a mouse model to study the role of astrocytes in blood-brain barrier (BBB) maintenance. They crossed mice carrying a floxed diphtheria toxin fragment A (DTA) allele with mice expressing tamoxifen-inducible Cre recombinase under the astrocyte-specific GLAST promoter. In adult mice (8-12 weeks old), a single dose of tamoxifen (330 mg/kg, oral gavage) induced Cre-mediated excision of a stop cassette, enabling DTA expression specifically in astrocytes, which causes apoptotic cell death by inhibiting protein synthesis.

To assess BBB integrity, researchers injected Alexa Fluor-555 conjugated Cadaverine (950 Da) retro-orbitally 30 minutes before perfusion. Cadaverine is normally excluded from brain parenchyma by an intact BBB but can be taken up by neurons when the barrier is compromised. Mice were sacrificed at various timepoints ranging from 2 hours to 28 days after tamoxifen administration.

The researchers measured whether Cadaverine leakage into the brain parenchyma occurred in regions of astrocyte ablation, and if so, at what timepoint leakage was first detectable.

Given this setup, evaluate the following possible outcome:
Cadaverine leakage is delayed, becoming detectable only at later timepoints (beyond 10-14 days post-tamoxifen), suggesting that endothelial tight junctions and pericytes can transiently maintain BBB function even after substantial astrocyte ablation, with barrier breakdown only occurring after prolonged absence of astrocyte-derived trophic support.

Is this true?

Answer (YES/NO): NO